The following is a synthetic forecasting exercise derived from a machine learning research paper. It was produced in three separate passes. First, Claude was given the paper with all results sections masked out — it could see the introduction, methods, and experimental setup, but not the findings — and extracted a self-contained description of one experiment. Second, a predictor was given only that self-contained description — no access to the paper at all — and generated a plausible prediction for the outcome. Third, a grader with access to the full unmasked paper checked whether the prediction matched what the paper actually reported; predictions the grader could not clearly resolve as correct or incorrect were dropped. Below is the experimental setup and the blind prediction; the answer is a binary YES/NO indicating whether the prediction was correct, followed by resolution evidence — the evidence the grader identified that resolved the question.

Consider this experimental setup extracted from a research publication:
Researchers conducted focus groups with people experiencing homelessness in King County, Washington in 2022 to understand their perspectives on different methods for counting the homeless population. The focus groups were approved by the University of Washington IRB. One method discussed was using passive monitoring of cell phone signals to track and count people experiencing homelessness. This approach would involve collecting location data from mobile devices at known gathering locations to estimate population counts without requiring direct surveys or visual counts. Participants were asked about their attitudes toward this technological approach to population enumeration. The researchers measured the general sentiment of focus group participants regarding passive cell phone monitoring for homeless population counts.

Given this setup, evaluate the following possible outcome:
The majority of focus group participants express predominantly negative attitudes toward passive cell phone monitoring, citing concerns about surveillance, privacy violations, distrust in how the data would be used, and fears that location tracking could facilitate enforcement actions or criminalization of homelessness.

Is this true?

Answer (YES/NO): NO